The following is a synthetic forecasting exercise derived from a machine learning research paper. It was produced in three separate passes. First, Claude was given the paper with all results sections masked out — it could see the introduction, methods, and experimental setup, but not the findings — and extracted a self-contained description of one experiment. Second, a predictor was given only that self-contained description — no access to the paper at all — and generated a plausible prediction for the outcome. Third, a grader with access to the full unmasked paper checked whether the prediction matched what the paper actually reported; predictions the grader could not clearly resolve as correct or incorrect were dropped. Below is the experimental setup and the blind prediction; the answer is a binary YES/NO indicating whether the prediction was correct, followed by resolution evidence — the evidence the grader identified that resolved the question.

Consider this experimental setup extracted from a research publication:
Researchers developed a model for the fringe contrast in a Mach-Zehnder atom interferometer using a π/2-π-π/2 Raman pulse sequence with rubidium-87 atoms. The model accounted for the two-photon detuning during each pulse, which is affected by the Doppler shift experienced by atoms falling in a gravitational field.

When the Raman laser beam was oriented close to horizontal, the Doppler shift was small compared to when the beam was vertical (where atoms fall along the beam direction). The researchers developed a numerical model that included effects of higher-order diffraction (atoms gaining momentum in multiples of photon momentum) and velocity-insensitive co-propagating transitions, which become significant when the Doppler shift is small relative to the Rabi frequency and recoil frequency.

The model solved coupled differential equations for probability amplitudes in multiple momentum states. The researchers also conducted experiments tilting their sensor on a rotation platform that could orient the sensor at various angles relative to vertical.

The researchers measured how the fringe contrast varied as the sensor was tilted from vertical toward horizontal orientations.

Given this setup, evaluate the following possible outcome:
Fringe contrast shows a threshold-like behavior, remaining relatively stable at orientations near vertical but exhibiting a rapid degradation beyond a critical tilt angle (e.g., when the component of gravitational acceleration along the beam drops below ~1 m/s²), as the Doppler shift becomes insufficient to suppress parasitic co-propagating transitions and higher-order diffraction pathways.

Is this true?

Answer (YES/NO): NO